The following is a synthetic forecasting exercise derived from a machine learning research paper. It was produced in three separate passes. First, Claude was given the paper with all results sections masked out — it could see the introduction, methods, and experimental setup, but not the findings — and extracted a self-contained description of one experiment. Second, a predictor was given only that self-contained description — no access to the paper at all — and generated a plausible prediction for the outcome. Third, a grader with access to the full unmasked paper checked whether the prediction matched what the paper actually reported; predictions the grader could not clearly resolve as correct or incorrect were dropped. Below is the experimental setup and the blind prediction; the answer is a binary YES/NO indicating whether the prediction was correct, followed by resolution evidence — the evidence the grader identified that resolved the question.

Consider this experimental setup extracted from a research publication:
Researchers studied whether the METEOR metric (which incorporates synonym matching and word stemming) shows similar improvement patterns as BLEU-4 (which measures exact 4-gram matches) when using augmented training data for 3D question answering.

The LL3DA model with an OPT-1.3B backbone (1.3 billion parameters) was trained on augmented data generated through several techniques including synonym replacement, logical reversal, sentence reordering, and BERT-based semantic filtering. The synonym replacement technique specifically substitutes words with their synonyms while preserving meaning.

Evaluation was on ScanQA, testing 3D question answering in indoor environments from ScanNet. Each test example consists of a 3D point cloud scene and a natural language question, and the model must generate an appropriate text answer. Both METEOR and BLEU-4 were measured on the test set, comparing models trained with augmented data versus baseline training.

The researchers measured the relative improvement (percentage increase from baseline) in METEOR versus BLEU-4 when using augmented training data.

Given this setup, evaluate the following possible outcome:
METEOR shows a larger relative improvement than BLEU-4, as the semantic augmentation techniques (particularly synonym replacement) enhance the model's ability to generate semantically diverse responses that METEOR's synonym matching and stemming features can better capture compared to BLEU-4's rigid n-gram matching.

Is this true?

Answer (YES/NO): NO